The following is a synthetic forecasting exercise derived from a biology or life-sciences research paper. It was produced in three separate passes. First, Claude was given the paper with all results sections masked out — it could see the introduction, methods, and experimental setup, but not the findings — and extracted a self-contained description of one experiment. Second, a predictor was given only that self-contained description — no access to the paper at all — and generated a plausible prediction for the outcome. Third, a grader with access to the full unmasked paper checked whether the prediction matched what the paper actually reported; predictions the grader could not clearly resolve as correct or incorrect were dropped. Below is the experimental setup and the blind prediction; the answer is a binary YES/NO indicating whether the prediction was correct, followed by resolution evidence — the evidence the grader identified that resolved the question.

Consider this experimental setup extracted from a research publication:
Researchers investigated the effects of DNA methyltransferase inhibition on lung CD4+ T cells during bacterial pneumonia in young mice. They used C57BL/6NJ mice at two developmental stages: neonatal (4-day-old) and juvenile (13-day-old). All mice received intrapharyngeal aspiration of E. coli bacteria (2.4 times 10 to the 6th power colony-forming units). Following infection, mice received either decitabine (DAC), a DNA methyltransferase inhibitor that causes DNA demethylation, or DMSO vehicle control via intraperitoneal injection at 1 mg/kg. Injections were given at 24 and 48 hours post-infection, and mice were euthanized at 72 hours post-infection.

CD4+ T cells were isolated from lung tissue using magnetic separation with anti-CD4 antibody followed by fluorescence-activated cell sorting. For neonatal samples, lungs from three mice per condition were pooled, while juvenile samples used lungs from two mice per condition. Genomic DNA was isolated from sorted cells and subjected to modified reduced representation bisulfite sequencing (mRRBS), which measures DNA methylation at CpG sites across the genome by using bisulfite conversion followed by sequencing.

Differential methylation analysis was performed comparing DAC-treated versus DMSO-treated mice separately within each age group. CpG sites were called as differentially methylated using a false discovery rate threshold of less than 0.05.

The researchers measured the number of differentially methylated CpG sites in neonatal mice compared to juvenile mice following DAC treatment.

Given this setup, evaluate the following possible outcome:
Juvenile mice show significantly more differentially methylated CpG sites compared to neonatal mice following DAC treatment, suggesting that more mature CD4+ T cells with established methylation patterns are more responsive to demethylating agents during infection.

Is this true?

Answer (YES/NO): NO